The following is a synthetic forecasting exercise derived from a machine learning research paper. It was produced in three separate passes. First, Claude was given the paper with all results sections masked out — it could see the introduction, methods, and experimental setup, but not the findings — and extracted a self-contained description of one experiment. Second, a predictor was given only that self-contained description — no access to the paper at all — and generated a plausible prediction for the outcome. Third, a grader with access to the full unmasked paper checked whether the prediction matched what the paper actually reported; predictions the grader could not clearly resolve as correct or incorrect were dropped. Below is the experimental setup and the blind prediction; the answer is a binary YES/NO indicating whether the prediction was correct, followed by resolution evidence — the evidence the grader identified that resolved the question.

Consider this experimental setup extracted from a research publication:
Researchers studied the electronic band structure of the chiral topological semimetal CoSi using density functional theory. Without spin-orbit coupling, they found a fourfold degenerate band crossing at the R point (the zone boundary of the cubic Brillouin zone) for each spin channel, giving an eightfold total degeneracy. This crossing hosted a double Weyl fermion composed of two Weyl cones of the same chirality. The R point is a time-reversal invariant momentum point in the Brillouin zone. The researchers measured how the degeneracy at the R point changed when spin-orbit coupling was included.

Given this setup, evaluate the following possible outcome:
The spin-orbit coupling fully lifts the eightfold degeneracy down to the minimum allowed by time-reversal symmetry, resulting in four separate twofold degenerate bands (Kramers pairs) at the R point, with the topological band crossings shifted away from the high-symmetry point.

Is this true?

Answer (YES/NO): NO